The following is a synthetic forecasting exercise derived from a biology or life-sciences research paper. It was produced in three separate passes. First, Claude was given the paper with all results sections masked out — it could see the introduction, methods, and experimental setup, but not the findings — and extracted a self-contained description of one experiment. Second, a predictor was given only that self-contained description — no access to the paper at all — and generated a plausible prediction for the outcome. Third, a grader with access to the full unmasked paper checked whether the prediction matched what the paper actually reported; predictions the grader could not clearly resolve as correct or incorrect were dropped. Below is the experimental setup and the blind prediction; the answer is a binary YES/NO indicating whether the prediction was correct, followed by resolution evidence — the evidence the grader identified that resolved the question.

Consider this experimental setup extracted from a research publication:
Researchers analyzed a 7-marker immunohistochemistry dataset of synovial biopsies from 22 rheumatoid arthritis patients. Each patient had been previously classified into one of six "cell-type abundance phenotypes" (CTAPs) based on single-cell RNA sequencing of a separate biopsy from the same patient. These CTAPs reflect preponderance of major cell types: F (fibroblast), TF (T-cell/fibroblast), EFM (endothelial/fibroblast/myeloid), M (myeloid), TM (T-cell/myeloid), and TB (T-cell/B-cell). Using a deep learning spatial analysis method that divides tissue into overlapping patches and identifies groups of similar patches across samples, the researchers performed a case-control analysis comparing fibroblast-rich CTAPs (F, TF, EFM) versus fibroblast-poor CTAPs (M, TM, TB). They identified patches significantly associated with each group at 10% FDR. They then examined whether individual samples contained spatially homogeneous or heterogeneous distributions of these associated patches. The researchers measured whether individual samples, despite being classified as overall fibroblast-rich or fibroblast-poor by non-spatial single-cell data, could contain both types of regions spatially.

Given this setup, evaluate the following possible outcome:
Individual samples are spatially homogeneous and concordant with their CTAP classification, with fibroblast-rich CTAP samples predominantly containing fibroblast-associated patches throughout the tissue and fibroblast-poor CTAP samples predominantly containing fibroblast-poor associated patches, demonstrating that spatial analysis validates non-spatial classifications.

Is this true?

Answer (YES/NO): NO